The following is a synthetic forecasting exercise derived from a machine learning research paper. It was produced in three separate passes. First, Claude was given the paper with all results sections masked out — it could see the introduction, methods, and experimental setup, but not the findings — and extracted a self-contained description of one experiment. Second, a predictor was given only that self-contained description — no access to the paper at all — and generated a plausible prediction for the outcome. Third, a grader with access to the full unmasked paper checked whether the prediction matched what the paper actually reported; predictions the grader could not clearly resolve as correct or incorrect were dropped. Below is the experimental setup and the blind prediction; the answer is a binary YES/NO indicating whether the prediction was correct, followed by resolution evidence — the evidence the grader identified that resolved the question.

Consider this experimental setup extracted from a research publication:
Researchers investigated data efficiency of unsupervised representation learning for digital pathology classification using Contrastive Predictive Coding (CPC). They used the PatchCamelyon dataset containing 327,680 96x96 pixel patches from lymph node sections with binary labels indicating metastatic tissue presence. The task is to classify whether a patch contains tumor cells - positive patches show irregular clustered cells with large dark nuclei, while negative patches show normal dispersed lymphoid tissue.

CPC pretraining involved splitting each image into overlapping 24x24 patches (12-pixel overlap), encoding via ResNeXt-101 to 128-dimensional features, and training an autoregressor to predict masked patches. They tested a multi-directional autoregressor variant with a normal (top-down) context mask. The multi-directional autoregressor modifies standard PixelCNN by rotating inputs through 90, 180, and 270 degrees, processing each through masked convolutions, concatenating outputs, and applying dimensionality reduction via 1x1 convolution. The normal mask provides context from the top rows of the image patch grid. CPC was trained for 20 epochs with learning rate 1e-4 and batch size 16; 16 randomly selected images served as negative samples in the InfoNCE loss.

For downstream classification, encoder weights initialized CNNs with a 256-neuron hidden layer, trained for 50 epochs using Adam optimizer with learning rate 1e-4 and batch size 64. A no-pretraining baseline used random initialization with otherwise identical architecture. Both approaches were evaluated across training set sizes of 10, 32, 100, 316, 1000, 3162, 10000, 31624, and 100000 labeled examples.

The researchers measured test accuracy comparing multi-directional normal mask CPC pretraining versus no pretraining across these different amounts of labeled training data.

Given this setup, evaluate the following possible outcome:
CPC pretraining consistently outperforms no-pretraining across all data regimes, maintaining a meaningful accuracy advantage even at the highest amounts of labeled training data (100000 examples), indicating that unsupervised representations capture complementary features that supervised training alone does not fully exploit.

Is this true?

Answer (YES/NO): NO